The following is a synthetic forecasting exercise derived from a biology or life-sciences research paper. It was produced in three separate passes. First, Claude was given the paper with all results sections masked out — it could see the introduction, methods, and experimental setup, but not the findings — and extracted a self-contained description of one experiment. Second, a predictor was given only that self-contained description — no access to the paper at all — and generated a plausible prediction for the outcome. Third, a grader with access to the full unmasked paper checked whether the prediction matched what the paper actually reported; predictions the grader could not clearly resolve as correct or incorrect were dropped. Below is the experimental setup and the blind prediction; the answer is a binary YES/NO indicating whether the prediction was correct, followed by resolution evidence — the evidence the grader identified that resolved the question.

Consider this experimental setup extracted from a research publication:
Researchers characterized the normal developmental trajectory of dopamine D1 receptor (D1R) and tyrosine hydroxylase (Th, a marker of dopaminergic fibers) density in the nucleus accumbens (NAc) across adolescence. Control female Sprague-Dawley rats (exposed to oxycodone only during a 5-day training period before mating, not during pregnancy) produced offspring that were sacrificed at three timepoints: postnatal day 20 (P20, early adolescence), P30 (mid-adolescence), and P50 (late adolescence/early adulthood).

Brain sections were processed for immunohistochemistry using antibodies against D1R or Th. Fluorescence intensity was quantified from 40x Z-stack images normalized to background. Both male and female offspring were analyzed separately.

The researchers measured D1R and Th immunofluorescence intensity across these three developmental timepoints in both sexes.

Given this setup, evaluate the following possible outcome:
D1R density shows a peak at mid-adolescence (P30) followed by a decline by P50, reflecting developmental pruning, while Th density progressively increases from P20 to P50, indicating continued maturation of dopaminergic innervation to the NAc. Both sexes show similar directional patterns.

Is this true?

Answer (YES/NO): NO